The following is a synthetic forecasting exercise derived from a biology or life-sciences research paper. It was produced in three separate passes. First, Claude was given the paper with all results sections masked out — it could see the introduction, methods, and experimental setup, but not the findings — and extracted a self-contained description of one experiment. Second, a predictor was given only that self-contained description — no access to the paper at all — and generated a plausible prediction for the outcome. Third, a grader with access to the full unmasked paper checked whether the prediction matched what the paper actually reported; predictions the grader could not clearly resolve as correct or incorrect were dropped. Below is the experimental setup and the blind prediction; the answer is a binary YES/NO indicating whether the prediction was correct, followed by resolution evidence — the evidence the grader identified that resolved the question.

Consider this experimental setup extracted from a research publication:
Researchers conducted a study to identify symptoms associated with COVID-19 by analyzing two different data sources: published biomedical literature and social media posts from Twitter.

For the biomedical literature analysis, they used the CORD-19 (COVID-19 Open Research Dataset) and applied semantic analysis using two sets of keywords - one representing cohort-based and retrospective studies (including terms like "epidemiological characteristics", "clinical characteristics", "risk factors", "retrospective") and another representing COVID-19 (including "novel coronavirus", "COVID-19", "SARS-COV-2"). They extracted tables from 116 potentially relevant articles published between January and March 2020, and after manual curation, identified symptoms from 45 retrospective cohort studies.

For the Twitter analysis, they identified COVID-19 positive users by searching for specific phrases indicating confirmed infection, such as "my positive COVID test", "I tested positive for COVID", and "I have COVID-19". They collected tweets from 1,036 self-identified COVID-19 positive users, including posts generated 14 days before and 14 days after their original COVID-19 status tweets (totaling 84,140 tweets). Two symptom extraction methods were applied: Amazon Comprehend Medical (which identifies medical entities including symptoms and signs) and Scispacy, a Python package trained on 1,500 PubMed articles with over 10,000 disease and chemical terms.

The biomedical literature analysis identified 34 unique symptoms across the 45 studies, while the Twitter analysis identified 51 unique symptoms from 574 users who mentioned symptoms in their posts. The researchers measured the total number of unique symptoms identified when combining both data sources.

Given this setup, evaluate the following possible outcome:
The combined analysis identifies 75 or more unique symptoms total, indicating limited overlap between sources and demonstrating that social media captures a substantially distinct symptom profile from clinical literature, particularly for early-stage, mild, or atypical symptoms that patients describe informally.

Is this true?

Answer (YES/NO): NO